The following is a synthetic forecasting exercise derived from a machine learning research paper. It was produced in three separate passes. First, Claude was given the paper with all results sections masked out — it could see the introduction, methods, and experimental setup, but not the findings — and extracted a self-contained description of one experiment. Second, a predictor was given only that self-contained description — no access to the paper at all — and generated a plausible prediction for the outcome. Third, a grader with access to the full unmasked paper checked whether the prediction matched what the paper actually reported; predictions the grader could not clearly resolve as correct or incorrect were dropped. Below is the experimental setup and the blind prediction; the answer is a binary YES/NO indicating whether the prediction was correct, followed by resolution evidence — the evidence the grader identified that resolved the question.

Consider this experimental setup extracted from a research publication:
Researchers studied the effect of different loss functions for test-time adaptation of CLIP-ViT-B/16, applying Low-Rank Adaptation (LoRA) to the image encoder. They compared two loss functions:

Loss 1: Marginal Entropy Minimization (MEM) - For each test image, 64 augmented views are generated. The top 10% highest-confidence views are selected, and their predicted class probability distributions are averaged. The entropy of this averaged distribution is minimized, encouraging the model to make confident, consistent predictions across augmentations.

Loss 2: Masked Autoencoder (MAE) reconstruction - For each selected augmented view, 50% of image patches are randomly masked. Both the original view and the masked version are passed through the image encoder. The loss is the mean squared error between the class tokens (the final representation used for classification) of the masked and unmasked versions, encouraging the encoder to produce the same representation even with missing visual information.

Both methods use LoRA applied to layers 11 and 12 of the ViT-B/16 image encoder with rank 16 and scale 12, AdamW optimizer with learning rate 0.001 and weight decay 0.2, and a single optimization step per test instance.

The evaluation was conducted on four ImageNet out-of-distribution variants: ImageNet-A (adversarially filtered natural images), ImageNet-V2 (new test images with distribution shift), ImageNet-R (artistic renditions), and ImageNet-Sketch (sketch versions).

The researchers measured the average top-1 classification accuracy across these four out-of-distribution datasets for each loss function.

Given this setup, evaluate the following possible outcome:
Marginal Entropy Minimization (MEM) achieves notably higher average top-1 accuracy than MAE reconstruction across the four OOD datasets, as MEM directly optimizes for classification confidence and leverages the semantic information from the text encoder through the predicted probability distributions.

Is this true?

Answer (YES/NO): YES